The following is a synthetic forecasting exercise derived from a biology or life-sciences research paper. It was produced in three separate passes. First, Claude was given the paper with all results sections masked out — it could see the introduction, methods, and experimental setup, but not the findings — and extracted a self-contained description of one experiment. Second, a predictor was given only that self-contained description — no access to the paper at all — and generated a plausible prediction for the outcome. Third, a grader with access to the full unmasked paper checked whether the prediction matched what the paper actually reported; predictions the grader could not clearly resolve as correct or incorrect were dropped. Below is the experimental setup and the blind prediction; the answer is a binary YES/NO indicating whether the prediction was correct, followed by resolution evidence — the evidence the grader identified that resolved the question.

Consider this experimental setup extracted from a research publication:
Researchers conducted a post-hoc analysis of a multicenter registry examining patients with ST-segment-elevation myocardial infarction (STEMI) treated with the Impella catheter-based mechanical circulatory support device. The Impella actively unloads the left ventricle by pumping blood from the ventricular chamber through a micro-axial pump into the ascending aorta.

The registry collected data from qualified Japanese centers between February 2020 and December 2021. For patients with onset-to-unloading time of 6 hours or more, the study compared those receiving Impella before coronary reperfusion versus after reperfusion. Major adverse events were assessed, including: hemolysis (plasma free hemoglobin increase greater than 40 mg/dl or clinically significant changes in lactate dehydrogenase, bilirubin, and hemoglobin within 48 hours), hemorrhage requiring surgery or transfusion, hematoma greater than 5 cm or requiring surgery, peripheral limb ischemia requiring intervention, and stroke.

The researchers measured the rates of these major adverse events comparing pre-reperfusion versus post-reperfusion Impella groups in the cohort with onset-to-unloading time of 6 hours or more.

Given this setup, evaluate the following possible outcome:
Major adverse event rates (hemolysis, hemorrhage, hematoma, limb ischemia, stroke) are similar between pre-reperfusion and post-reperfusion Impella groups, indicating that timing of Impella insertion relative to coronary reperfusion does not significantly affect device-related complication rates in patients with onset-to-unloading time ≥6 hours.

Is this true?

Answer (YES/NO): YES